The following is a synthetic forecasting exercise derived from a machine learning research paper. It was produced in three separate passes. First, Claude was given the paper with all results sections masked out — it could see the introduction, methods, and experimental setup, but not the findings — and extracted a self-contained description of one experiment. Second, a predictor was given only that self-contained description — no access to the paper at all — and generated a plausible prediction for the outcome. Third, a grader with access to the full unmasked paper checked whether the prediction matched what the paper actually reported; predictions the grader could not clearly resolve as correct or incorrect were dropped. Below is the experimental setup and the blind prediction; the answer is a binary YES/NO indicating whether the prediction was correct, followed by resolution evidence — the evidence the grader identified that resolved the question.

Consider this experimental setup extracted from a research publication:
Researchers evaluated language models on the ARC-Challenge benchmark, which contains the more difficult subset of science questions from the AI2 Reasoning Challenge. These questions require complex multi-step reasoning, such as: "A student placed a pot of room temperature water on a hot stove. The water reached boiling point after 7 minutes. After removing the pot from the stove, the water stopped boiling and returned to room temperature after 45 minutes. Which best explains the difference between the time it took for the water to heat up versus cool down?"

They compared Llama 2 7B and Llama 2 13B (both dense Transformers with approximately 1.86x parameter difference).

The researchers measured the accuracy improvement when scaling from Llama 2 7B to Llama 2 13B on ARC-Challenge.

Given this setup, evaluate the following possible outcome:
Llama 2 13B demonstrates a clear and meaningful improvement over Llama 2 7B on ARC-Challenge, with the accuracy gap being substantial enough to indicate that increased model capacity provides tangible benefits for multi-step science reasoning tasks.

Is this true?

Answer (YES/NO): YES